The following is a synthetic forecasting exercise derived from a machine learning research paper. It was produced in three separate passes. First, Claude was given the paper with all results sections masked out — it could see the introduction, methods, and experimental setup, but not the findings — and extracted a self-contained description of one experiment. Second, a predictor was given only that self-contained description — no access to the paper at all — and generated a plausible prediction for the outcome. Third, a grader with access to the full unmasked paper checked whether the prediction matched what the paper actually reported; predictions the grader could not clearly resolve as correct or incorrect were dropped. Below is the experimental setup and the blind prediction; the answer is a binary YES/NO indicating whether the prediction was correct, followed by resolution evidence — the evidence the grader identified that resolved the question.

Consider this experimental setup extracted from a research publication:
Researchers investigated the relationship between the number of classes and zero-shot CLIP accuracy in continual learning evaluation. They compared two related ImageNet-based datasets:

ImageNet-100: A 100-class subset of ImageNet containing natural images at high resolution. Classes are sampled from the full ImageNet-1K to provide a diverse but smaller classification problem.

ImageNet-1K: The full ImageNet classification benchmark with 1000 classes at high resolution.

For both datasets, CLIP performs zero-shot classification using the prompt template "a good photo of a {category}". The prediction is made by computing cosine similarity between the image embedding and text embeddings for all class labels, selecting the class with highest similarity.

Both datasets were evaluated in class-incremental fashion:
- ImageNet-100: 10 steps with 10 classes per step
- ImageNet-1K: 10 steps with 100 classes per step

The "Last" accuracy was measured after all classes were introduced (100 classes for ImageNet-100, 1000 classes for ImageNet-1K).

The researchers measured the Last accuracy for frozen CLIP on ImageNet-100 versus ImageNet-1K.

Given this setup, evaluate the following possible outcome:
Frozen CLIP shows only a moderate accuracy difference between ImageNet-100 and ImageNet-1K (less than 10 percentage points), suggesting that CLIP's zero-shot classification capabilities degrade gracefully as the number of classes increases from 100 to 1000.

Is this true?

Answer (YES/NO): YES